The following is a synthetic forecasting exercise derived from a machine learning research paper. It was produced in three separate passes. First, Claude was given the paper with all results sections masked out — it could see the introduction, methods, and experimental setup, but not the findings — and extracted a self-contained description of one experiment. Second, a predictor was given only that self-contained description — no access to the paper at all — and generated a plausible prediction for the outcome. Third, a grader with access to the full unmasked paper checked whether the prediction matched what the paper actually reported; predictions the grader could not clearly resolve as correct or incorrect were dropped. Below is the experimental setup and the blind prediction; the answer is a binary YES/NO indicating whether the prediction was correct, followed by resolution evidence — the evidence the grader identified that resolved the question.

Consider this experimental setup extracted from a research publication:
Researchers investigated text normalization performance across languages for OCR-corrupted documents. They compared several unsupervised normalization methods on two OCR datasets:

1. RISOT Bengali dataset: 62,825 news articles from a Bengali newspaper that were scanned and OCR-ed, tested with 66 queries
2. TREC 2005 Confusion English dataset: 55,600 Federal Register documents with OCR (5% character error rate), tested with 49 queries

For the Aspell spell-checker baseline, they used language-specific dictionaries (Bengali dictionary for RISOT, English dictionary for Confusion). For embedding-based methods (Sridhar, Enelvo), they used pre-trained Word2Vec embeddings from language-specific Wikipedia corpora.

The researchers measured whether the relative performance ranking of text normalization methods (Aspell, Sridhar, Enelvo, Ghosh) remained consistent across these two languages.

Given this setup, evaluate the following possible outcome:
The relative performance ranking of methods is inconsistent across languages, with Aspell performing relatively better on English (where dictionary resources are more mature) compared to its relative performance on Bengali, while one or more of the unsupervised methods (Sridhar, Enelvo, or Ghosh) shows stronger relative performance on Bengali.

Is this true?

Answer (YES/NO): NO